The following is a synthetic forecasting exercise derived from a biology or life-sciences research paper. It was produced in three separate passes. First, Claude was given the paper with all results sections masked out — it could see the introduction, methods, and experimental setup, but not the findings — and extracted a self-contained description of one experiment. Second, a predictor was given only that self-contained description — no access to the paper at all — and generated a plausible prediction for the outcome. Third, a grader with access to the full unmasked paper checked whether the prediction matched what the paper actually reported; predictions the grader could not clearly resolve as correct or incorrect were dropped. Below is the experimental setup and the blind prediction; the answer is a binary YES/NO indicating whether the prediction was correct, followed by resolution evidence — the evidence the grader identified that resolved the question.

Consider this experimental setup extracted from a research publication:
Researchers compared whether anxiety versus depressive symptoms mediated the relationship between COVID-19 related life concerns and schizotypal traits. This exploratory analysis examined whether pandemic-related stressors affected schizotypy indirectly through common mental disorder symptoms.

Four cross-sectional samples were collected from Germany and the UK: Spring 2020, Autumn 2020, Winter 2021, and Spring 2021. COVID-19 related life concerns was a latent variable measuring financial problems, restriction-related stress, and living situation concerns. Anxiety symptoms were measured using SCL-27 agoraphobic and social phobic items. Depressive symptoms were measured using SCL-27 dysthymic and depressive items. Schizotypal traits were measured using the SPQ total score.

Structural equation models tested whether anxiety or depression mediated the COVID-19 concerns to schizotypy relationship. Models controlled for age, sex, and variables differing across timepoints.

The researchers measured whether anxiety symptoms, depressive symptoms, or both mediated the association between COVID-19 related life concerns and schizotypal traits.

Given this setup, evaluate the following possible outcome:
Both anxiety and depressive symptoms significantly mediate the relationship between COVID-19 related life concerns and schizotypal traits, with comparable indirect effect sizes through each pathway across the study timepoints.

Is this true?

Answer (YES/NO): NO